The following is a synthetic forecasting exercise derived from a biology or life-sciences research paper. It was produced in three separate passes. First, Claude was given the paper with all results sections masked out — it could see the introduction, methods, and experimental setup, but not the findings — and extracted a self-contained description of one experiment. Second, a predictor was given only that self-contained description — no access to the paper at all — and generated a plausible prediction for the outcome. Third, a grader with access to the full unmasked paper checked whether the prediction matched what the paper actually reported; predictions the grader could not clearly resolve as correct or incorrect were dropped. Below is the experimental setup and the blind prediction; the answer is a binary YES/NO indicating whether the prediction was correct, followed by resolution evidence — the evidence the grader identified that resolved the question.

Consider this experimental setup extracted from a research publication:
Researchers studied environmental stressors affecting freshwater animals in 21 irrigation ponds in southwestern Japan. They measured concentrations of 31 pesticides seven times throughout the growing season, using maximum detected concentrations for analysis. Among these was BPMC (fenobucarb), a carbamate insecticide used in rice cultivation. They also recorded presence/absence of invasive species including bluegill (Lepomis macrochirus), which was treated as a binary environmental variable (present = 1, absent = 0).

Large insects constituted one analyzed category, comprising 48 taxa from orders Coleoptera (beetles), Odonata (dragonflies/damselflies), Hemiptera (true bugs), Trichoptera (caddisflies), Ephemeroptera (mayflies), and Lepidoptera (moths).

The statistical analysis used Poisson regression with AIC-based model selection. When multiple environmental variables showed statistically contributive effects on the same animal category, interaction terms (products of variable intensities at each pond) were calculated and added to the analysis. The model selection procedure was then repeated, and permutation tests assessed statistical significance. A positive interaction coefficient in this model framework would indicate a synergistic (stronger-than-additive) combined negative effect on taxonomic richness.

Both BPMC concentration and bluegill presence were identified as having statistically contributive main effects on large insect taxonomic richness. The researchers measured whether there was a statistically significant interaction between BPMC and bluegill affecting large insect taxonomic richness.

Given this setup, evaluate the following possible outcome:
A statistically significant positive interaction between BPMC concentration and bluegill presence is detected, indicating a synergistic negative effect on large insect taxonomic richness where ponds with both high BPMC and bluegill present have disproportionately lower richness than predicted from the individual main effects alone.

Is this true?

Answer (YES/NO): YES